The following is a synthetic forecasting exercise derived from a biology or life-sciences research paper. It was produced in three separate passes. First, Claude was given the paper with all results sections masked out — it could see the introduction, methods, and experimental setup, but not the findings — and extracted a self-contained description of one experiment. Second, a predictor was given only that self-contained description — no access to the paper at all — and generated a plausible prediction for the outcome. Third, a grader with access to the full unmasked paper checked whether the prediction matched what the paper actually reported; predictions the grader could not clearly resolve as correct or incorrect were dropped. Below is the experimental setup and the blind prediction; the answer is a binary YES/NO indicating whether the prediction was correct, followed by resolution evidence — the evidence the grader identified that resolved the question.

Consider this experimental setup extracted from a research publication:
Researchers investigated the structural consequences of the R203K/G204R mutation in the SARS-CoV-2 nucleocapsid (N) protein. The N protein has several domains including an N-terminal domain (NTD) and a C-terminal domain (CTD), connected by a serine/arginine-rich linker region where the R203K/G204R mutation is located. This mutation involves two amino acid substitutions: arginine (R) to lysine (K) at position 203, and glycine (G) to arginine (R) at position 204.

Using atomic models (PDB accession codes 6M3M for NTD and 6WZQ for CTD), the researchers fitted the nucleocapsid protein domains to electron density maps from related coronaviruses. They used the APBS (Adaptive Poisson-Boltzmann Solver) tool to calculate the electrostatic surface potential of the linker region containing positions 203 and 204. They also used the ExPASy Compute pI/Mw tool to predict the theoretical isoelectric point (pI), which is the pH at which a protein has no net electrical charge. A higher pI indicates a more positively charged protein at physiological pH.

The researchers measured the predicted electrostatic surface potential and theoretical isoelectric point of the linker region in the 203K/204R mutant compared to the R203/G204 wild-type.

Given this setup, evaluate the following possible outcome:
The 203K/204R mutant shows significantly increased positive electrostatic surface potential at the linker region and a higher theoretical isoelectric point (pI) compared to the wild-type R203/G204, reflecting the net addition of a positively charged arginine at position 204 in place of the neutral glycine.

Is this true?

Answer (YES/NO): YES